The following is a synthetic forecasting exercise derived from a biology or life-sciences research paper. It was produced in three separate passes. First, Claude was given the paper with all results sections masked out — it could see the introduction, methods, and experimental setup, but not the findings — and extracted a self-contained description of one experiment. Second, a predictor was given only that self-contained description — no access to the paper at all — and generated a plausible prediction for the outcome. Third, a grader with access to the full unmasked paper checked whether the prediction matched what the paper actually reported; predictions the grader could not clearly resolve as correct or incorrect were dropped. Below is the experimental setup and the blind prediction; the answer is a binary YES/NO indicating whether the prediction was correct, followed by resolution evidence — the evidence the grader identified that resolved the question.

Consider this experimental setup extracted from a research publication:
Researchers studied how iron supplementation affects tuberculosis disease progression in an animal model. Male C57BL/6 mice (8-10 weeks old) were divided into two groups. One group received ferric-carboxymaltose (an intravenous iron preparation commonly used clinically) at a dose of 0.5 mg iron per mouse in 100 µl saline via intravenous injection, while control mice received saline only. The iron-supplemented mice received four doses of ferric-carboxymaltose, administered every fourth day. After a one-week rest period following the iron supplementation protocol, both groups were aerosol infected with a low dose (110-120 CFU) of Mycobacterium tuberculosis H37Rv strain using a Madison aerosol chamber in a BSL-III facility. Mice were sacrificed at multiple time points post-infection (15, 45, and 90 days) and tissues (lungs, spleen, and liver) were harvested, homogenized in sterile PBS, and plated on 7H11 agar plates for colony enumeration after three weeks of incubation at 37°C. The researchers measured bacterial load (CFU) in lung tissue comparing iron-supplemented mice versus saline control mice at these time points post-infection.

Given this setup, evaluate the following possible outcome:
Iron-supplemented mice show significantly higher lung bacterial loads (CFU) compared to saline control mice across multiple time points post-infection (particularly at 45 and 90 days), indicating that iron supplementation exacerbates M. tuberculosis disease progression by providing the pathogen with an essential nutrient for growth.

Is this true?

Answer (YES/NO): NO